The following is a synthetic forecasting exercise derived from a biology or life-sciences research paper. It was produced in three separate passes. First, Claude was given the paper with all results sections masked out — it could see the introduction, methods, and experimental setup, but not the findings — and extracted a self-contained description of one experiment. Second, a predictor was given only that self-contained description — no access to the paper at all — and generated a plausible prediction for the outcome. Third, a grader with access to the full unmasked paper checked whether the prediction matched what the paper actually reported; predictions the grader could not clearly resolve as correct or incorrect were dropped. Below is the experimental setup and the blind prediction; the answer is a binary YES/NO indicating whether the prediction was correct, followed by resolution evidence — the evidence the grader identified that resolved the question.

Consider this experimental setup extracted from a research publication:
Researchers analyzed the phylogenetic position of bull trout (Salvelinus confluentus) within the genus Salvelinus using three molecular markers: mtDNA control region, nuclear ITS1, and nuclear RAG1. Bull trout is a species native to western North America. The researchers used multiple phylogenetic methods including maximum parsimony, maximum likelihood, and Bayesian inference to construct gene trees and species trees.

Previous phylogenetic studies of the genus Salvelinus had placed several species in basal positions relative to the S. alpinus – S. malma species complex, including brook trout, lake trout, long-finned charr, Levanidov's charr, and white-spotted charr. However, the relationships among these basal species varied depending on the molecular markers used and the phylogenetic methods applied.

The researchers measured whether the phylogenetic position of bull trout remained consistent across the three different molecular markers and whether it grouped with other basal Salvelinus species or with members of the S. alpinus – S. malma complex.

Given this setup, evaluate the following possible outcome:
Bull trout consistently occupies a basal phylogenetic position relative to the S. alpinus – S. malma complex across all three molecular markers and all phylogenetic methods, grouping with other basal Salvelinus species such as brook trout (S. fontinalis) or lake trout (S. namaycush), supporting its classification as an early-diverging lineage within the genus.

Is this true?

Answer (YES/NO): NO